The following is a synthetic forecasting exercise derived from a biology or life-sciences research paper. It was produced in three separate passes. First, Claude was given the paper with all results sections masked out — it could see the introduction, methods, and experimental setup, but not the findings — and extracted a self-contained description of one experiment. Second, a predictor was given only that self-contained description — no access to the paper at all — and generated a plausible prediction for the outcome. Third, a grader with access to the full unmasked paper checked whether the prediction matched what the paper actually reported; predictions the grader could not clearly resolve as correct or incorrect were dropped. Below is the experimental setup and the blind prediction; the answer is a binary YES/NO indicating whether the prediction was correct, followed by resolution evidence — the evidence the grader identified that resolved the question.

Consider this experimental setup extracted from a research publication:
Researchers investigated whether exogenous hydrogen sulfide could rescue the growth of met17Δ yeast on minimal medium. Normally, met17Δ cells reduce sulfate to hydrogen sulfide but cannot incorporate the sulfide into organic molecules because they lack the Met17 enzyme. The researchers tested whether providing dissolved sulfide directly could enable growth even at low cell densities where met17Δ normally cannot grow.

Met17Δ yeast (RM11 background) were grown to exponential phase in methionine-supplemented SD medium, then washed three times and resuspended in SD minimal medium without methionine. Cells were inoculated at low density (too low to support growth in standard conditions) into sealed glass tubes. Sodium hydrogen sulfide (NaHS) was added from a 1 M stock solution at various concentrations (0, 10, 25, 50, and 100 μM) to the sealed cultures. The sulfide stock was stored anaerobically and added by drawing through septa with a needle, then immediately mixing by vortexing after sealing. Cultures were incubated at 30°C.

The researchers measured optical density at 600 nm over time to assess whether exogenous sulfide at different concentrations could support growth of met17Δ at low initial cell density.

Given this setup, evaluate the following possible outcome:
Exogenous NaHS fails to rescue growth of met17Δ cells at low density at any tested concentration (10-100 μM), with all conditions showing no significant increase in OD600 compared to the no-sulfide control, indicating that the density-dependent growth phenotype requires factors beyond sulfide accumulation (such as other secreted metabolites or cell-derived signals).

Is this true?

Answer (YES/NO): NO